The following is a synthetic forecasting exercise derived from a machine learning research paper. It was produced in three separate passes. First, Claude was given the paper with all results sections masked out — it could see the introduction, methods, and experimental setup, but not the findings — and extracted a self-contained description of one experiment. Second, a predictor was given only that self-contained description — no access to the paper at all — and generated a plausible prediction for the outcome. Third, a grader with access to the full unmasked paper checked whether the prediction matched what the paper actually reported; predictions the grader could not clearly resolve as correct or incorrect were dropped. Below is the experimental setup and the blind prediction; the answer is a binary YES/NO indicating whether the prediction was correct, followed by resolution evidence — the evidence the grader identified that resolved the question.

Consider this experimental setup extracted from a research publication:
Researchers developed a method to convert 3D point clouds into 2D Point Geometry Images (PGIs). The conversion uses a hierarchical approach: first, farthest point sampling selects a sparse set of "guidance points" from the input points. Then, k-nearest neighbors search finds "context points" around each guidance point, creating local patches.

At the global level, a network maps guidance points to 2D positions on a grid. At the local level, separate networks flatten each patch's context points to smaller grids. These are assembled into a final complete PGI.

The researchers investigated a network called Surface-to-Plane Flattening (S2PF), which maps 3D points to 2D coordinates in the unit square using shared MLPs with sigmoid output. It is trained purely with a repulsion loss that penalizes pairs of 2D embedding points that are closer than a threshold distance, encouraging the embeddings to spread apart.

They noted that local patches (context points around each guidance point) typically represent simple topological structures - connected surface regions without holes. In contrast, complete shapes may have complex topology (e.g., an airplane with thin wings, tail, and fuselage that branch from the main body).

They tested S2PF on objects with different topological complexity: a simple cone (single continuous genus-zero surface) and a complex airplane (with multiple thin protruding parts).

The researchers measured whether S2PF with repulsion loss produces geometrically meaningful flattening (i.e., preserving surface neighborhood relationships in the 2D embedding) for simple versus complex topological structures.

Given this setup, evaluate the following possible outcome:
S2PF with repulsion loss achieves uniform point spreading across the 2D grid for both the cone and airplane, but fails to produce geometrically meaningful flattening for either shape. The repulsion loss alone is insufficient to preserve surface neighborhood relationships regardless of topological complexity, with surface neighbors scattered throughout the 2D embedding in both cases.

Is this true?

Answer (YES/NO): NO